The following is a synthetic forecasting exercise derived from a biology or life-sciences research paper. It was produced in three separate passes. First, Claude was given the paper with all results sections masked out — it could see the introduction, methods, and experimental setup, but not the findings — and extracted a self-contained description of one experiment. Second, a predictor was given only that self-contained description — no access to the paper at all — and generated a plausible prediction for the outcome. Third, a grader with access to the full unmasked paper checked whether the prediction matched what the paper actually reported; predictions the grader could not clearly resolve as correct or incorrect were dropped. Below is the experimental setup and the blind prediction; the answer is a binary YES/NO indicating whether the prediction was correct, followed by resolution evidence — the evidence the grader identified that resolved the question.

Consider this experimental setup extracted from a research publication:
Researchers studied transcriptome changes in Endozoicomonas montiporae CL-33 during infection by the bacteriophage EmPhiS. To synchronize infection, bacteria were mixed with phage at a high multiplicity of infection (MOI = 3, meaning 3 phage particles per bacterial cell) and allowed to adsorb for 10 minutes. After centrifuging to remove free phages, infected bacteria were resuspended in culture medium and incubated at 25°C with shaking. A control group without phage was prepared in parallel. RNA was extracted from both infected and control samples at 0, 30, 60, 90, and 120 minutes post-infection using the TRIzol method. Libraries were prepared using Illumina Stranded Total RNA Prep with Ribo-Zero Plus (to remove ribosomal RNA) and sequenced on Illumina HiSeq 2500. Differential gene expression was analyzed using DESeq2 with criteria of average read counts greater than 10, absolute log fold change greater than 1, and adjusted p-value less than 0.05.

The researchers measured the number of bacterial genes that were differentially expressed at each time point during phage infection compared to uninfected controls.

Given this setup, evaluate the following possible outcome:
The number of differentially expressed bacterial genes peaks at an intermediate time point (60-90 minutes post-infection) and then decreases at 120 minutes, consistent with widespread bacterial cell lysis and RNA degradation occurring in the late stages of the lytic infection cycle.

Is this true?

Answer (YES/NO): NO